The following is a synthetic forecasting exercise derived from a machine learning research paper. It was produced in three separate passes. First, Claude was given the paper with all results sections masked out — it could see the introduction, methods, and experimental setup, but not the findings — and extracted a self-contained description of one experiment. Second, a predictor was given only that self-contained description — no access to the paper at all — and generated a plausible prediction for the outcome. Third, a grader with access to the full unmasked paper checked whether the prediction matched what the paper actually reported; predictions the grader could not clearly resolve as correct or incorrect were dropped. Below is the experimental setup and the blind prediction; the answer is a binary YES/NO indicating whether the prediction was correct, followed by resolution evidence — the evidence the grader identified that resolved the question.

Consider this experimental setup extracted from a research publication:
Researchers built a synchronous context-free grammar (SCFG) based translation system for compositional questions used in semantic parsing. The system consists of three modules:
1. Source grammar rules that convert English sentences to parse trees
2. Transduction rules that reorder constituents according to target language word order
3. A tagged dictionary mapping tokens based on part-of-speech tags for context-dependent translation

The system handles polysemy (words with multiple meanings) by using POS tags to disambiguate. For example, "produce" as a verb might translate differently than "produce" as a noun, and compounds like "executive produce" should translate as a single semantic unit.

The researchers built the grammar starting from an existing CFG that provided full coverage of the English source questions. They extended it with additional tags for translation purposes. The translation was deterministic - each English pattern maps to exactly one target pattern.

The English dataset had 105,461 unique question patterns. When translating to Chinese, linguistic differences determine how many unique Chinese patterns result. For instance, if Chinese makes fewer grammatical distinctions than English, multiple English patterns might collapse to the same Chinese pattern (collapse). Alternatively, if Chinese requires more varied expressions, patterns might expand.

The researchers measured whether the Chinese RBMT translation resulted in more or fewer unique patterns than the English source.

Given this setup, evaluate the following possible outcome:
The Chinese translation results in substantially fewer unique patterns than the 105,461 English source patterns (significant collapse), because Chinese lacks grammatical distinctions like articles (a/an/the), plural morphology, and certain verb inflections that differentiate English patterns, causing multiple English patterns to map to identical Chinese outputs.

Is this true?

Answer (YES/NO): NO